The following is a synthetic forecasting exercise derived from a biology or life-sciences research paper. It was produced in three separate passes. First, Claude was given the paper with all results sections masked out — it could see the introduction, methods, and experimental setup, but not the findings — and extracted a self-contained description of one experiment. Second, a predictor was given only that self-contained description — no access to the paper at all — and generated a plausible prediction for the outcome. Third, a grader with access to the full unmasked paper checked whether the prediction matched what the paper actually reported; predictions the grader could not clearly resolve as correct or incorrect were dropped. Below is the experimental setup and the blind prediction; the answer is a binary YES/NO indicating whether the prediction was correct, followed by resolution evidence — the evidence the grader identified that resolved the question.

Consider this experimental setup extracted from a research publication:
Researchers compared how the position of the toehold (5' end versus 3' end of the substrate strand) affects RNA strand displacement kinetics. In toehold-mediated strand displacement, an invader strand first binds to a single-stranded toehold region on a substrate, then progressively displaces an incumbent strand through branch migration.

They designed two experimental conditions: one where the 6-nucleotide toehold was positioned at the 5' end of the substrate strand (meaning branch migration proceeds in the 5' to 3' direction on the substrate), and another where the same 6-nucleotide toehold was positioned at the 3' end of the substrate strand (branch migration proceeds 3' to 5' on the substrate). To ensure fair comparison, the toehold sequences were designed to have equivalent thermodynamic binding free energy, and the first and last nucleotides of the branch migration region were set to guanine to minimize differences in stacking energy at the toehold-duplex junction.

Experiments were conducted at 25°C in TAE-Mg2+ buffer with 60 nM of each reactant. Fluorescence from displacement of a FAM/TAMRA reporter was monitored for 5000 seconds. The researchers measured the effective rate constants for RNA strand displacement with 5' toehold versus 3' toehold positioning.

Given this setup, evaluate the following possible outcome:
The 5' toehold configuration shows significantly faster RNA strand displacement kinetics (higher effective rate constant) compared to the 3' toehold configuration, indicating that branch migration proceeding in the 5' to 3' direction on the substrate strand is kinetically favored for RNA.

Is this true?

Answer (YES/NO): YES